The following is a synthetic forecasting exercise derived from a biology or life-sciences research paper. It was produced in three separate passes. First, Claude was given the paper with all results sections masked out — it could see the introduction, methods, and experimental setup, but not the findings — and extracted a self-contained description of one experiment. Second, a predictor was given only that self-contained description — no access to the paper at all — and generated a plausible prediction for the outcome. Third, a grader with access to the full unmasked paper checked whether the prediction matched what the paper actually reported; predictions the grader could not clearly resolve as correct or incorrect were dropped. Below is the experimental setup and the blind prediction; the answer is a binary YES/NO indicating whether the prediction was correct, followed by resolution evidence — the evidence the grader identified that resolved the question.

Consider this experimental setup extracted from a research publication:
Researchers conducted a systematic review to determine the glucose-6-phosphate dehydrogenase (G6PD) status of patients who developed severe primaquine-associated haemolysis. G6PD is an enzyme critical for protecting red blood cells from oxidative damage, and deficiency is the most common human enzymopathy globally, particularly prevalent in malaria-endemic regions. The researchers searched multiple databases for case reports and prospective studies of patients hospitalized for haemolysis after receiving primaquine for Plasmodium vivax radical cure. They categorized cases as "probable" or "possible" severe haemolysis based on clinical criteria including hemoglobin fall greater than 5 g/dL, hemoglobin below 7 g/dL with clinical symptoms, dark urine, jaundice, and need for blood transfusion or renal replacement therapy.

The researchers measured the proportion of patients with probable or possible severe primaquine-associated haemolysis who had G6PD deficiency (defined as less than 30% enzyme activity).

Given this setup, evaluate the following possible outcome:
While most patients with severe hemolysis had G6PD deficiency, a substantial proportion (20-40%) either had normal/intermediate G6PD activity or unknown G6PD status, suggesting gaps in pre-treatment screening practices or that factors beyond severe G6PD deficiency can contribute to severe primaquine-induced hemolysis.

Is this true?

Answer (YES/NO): NO